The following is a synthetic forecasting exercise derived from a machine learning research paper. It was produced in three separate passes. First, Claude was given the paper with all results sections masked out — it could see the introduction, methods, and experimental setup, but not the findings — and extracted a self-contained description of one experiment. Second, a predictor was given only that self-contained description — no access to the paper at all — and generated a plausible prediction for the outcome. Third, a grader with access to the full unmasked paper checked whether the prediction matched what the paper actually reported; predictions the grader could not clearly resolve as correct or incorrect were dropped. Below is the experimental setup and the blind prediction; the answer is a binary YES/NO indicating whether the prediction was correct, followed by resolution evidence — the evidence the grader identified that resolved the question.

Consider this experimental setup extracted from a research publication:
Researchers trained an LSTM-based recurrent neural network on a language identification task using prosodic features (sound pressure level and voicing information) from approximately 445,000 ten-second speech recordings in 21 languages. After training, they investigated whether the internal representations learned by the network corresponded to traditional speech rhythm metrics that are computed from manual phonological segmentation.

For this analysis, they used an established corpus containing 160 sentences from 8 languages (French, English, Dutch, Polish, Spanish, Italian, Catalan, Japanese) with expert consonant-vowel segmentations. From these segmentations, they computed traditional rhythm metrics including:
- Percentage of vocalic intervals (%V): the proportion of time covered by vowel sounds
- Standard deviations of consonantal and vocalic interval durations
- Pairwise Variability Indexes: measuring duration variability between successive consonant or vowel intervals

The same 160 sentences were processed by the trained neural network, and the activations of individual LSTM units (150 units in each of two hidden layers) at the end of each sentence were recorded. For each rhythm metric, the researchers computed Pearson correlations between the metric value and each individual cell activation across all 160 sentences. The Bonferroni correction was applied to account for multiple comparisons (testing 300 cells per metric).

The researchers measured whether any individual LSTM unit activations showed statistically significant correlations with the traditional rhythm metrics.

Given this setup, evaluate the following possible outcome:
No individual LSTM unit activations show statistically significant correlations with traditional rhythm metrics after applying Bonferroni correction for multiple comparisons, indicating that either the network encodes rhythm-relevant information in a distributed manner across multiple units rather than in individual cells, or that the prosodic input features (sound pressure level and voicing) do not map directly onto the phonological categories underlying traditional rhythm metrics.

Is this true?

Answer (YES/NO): NO